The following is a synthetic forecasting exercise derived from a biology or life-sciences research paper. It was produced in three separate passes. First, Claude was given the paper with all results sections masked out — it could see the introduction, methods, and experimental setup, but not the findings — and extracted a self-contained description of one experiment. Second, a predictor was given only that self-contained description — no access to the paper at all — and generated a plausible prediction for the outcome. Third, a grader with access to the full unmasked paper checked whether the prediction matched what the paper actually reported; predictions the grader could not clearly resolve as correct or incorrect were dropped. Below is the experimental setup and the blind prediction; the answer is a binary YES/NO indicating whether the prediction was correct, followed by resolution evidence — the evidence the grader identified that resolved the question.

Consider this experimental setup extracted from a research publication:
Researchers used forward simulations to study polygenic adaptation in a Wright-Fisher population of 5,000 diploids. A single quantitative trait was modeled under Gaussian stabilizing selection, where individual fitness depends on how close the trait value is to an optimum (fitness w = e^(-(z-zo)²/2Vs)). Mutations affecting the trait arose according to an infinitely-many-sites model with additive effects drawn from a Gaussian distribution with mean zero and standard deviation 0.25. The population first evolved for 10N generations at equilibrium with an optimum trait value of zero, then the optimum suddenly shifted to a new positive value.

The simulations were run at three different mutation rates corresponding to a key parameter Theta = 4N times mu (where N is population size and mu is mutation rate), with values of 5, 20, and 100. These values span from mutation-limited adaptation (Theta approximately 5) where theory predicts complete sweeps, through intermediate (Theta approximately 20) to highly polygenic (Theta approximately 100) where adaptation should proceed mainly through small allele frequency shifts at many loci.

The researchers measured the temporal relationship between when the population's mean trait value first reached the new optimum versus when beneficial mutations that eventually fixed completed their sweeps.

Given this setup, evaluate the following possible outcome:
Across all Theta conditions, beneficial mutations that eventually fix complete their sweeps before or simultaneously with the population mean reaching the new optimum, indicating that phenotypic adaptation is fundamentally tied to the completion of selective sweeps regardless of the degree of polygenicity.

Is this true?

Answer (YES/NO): NO